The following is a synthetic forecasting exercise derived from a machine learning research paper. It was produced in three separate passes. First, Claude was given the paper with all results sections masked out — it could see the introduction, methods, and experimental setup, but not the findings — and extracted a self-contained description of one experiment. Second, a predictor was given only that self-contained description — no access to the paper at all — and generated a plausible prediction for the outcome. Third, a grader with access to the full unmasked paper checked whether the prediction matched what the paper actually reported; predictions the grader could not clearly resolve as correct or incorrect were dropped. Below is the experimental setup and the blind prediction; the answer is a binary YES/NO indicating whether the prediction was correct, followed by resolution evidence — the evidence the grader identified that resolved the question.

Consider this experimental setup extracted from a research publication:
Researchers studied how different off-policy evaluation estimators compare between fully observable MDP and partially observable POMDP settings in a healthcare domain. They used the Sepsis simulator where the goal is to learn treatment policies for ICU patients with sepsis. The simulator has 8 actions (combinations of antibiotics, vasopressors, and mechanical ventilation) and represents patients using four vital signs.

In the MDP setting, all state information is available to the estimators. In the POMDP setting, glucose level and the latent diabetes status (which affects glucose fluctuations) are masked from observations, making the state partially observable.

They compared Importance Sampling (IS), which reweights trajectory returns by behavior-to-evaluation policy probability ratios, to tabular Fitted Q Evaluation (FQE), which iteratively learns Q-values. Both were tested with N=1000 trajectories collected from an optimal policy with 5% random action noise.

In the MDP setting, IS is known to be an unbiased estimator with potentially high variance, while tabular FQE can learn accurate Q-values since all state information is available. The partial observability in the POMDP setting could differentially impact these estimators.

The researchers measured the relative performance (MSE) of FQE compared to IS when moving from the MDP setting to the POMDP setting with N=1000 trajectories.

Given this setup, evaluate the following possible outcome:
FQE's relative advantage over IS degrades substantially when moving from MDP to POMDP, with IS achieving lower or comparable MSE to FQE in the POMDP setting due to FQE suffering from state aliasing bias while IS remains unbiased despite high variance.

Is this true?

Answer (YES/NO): NO